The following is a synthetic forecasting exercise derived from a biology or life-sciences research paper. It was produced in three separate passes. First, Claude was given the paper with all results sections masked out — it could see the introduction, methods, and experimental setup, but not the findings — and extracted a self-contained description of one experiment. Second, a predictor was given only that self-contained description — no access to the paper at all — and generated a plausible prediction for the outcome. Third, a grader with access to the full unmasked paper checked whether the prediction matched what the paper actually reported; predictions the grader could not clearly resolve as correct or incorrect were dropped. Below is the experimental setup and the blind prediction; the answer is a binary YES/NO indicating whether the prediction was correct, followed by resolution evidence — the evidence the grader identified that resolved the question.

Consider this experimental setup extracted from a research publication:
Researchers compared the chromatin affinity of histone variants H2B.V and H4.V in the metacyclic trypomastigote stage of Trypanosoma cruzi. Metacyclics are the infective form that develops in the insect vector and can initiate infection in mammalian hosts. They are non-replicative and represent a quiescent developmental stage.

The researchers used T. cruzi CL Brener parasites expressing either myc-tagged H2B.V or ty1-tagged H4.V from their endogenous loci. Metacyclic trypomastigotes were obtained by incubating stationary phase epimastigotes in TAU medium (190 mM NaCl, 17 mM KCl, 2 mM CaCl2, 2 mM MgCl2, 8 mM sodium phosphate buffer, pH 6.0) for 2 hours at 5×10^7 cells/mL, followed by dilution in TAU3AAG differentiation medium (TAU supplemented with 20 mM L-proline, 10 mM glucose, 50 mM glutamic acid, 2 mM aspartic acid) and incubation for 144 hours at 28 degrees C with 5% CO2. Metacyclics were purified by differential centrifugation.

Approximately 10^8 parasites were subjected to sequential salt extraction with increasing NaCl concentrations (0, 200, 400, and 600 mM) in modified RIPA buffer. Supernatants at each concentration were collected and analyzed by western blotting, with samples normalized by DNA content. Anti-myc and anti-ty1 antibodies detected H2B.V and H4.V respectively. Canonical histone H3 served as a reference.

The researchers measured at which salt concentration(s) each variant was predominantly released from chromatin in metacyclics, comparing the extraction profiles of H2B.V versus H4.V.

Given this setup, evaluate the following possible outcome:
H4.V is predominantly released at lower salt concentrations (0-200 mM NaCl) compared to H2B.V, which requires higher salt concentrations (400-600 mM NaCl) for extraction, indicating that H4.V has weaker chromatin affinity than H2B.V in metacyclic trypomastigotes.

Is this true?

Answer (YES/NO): NO